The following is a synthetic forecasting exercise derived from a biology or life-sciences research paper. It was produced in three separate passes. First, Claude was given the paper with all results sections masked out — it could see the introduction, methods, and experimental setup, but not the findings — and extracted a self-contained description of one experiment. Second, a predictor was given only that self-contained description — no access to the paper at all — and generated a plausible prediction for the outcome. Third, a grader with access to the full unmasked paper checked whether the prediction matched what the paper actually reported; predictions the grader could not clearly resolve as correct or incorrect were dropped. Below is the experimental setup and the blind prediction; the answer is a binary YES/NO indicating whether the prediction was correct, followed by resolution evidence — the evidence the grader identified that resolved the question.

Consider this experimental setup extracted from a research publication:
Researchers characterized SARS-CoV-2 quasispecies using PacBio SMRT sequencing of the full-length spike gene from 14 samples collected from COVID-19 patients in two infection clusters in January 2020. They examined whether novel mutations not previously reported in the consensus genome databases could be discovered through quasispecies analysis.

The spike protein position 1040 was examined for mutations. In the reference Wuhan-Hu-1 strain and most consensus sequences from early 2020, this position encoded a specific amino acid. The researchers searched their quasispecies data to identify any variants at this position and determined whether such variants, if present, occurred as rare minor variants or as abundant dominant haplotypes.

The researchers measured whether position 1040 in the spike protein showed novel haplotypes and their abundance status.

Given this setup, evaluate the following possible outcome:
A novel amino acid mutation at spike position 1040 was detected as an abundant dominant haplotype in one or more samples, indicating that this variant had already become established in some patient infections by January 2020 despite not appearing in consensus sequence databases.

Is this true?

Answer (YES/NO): YES